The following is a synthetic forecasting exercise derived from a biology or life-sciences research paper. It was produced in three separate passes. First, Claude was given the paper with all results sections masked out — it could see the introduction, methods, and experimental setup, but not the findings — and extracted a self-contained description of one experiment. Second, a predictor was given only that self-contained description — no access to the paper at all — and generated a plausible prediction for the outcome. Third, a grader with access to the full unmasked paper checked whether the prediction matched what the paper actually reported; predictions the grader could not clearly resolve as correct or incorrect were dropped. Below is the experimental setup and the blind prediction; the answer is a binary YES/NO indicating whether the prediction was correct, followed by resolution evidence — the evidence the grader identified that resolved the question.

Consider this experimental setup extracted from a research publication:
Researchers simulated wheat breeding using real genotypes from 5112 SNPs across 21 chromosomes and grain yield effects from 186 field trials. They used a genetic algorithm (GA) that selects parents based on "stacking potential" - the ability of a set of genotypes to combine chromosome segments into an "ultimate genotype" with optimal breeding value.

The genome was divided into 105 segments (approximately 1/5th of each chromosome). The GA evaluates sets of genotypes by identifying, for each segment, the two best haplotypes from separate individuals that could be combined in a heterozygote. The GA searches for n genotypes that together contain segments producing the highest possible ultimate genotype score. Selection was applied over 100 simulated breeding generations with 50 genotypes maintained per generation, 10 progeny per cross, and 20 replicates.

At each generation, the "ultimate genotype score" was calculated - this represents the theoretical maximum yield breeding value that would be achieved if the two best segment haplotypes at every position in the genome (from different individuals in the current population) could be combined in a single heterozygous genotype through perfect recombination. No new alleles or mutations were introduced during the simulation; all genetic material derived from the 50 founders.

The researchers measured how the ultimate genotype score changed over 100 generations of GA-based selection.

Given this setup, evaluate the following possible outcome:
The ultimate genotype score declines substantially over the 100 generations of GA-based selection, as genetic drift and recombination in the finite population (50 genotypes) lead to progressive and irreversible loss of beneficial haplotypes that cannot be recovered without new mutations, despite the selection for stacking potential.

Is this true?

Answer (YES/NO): NO